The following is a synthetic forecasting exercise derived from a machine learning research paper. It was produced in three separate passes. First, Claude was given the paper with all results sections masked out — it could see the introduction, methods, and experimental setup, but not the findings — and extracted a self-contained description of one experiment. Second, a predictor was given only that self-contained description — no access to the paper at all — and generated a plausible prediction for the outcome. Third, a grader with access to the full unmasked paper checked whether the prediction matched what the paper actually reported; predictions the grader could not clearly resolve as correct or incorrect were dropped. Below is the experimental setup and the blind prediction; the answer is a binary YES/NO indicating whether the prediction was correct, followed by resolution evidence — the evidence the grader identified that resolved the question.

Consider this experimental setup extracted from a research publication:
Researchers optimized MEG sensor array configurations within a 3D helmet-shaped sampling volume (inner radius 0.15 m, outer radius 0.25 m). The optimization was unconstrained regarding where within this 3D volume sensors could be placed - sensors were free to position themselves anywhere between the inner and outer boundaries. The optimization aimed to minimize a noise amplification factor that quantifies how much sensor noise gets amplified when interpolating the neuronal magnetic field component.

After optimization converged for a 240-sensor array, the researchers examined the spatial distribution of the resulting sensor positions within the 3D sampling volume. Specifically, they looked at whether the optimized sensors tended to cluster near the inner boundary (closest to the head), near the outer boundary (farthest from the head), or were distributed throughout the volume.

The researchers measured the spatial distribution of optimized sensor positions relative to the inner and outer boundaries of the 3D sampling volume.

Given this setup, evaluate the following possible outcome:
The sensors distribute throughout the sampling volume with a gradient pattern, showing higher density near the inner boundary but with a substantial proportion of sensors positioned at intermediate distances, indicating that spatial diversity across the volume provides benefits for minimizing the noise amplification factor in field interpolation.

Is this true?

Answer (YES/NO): NO